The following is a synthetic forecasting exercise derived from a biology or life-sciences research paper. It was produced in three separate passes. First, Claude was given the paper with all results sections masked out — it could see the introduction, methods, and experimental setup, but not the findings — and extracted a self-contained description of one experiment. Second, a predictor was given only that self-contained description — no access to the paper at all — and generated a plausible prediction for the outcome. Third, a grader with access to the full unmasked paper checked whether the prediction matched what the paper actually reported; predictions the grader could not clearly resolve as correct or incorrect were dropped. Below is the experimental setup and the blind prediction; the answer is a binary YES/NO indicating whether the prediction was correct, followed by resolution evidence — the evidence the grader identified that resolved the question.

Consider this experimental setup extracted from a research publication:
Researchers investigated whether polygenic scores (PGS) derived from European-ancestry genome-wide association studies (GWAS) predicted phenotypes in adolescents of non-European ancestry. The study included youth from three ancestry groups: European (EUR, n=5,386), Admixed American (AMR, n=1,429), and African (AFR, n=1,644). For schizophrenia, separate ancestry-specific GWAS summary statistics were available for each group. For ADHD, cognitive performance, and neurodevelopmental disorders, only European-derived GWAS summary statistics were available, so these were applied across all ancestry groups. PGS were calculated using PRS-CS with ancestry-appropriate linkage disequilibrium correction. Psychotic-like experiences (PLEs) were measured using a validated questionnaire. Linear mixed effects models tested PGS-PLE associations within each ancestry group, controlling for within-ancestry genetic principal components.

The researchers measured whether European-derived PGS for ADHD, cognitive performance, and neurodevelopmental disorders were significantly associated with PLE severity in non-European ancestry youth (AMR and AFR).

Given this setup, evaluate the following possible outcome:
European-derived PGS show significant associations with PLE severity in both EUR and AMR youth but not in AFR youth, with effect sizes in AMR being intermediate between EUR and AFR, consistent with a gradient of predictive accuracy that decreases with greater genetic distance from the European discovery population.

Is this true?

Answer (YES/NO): NO